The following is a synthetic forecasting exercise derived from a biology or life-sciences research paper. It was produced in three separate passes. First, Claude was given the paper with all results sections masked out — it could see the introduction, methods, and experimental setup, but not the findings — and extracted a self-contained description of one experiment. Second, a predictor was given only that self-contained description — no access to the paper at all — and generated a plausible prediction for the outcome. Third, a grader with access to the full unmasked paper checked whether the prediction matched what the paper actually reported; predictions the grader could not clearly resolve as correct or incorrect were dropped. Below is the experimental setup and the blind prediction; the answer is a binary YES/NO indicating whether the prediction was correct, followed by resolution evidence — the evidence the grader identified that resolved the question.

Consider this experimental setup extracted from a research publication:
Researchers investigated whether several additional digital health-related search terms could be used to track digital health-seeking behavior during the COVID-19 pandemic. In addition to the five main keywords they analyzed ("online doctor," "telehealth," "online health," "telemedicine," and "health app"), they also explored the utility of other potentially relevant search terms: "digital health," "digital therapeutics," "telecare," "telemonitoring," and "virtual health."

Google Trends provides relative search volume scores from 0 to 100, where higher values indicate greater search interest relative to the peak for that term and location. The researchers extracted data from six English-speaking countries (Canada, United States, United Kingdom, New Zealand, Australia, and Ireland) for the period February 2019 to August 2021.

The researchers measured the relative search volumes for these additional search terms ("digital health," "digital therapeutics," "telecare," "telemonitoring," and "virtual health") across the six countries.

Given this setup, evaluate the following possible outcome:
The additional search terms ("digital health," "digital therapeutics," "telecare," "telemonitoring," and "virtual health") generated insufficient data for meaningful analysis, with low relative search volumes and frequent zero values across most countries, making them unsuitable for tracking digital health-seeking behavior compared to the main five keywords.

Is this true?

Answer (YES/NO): YES